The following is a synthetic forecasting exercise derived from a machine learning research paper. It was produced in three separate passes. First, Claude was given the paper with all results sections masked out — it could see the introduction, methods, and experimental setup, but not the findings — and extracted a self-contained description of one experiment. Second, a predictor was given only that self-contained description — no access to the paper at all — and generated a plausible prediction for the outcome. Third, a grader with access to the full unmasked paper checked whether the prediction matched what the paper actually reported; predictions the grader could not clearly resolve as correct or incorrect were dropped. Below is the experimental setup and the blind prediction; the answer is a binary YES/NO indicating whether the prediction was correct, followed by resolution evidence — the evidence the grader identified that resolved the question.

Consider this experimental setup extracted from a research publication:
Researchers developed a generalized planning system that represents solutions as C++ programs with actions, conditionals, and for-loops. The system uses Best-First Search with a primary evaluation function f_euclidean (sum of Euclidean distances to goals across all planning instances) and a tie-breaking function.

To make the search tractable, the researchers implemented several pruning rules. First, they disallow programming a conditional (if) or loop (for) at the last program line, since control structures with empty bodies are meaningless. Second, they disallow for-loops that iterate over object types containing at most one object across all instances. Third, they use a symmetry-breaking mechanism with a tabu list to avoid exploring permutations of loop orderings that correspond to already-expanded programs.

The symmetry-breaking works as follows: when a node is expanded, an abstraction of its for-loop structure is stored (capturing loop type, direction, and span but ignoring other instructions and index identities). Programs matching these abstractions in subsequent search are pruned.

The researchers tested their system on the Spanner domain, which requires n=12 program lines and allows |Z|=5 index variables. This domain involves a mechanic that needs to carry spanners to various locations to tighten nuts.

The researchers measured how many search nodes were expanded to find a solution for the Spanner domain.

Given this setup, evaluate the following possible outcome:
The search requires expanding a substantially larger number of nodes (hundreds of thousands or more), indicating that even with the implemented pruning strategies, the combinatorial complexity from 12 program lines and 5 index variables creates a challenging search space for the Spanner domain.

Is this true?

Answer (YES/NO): NO